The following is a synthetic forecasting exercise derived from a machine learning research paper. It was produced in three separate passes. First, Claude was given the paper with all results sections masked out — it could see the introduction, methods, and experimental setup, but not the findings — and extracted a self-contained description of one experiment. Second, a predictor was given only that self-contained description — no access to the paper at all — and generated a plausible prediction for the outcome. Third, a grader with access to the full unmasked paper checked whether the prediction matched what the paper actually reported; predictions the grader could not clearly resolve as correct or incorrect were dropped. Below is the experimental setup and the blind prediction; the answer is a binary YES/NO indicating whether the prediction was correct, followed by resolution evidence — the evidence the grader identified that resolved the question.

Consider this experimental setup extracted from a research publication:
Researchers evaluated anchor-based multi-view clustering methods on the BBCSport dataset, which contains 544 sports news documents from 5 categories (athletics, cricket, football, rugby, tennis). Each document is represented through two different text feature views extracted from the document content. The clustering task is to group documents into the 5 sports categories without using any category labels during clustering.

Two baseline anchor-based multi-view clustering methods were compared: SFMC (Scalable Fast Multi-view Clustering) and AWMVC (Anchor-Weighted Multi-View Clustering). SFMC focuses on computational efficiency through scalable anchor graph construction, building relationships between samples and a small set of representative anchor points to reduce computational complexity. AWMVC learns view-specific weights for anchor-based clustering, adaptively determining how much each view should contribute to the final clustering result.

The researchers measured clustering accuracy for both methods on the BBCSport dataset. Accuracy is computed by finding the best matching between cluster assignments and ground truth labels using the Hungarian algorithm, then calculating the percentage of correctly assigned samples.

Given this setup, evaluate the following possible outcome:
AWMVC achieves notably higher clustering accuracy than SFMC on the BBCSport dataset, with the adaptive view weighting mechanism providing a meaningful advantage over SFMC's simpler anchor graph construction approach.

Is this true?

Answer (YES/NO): NO